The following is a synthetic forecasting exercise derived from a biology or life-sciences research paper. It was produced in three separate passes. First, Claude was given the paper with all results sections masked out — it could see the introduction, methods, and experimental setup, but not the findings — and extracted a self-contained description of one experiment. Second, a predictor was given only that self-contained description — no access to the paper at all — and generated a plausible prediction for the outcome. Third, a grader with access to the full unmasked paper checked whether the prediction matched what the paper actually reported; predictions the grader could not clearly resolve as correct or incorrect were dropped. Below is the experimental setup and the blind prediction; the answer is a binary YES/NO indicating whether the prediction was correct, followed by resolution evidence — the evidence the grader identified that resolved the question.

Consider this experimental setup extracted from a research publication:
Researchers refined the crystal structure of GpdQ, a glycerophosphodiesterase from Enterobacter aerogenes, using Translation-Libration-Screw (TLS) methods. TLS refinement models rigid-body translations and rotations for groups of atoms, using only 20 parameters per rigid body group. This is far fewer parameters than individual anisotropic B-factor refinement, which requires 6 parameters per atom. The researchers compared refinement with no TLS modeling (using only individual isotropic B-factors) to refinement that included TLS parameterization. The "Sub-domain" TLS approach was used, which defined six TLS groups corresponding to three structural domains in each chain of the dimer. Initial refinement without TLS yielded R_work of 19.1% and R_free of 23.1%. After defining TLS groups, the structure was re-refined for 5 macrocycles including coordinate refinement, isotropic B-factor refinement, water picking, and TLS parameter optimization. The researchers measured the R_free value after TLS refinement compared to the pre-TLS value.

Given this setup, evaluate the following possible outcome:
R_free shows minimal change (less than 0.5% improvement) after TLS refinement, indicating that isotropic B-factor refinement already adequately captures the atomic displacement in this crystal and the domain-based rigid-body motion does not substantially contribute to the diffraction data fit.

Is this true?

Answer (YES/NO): NO